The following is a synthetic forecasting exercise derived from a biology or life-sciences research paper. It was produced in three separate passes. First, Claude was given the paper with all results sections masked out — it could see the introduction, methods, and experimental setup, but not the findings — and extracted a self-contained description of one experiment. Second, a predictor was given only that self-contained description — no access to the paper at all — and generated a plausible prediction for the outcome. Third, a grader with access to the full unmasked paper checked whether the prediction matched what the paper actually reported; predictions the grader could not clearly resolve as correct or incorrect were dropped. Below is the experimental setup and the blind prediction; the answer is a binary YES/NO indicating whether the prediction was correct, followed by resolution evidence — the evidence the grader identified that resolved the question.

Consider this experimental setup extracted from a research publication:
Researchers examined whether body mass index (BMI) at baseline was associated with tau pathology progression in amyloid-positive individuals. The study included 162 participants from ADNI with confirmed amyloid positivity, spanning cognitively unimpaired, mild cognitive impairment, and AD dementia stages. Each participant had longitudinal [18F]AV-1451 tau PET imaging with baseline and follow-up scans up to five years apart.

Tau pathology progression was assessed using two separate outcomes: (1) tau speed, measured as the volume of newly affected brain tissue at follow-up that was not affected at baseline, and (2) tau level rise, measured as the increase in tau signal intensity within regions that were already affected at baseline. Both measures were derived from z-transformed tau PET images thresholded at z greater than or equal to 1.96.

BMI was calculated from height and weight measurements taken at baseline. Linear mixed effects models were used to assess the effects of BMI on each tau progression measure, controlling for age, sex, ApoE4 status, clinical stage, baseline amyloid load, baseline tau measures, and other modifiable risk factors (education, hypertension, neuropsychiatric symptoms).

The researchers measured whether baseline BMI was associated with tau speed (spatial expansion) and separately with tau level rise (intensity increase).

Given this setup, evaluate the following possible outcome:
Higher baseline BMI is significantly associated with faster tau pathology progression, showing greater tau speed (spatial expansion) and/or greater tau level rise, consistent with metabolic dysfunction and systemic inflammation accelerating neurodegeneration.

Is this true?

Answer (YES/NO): YES